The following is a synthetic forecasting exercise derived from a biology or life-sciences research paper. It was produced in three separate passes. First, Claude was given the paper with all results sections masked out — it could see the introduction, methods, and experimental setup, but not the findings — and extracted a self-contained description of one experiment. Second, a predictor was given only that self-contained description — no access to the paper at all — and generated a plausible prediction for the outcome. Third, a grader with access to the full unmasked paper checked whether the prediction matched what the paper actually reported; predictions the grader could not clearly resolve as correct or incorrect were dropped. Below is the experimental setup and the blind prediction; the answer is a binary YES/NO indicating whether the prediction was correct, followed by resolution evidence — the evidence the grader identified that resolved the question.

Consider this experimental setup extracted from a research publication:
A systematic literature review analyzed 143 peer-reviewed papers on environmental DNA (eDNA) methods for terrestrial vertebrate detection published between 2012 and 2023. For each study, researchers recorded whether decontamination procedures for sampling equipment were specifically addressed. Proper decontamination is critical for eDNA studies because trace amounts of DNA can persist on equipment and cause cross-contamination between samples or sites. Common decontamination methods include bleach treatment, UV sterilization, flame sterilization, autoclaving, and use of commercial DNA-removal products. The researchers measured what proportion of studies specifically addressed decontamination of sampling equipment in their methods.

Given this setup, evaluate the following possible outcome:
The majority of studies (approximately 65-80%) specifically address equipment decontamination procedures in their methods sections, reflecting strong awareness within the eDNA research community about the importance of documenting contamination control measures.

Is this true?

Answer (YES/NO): YES